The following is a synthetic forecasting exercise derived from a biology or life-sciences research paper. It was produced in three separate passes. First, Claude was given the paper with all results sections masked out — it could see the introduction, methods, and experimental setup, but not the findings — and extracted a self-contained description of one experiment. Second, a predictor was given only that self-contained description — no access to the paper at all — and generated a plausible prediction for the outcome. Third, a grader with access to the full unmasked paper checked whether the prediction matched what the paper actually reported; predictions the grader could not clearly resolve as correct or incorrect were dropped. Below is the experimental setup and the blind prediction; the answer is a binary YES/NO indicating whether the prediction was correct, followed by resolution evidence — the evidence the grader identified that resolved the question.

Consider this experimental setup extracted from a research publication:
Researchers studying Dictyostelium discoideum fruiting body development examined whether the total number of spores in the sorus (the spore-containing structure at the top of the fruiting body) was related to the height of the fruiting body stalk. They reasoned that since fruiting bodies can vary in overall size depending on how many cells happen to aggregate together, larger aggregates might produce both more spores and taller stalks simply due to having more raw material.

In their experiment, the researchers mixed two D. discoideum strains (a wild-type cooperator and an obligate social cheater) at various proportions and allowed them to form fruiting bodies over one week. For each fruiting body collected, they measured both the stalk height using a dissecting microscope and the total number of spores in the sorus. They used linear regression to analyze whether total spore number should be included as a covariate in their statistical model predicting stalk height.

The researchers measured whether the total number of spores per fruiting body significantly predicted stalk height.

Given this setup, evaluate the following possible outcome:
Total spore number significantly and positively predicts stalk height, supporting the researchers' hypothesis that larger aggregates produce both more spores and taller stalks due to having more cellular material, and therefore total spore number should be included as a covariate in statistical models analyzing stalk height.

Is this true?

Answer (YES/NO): NO